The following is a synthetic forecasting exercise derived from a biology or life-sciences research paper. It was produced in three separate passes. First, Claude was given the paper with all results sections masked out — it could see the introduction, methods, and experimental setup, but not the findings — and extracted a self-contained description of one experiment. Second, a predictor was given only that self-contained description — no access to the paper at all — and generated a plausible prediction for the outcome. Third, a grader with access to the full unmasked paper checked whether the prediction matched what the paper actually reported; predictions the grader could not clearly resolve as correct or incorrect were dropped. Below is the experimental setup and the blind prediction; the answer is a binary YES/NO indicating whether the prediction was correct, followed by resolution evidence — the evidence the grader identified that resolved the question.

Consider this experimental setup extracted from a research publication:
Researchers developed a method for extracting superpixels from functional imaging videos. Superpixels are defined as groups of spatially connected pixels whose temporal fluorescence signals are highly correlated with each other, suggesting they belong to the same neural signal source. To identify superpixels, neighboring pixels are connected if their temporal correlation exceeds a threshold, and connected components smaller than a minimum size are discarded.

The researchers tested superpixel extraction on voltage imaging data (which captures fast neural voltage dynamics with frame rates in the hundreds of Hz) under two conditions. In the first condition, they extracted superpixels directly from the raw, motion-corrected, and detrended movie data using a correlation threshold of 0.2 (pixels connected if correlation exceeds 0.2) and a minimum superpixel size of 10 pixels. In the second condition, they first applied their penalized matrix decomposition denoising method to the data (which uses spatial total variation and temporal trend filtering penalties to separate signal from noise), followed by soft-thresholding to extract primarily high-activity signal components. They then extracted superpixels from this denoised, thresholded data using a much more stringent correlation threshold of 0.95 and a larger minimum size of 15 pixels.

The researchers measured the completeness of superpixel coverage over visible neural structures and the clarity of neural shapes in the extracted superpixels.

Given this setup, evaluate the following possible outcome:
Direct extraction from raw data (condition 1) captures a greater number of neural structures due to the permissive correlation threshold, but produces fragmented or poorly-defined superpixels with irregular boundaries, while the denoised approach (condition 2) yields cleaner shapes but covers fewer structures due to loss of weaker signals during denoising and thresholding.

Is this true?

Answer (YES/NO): NO